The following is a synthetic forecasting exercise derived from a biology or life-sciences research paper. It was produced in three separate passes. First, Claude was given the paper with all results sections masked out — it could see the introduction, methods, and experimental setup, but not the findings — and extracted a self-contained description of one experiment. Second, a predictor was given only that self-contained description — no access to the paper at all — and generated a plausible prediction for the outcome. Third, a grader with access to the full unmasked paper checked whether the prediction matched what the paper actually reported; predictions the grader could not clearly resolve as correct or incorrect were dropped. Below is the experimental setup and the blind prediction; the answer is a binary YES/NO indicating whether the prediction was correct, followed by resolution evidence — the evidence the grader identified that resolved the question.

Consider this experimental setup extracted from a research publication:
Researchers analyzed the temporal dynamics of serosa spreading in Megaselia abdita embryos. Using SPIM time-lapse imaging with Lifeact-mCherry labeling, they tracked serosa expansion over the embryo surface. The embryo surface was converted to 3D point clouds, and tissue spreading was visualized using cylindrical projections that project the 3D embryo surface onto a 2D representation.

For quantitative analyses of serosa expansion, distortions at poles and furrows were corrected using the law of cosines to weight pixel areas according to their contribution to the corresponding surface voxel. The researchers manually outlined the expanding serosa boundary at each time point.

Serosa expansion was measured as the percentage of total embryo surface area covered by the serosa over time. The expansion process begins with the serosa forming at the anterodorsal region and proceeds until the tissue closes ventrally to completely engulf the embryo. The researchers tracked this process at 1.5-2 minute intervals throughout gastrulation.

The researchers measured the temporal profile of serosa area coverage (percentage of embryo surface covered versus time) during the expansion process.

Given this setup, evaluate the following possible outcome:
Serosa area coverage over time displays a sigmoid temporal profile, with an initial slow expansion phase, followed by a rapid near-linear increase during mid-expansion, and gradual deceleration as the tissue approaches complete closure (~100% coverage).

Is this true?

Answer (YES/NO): NO